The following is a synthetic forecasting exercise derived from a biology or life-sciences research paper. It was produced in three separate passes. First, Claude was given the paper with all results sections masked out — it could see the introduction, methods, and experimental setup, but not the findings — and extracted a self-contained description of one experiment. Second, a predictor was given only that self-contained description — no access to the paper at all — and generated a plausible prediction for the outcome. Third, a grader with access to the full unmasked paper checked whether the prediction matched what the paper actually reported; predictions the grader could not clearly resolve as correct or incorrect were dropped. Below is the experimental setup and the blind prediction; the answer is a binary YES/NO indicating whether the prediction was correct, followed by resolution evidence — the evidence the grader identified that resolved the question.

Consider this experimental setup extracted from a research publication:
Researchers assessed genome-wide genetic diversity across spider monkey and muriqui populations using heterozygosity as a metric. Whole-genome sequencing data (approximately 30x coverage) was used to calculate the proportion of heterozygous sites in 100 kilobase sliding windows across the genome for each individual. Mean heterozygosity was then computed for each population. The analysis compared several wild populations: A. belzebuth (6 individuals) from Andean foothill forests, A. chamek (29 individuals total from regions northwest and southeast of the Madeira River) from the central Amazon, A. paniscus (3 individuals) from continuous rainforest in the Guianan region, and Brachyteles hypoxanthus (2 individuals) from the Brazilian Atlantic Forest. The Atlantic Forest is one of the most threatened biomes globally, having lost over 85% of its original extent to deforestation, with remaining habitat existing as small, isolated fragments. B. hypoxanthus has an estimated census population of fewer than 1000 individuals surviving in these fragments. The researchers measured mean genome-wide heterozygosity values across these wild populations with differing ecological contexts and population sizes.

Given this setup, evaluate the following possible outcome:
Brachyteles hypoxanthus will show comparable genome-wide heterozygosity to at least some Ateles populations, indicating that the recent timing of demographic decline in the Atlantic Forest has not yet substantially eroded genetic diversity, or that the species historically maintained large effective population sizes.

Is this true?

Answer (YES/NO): NO